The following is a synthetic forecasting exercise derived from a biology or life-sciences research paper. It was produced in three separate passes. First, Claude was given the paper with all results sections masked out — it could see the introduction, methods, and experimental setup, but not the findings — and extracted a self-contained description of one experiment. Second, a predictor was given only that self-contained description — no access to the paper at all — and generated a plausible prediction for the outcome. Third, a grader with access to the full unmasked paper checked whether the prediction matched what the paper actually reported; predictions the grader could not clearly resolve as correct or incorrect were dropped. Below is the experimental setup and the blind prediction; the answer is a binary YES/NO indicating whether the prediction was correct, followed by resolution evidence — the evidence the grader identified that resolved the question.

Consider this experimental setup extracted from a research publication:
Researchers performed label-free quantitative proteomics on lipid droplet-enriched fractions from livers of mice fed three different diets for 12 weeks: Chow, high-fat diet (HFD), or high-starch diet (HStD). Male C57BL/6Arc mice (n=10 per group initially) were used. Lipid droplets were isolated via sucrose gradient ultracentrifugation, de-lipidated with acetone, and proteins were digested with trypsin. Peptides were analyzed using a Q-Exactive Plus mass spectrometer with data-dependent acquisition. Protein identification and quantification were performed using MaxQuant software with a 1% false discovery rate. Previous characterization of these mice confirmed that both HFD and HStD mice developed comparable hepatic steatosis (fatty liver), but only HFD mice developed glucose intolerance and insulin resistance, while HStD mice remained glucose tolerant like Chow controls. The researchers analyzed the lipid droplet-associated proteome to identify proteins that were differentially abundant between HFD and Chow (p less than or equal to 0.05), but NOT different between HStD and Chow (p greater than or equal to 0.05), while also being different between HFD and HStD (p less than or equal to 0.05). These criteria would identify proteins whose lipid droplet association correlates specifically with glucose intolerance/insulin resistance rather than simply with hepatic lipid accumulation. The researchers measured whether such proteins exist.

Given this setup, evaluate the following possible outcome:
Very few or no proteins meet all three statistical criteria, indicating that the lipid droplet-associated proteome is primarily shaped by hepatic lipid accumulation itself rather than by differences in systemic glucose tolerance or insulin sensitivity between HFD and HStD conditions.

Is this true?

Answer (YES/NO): NO